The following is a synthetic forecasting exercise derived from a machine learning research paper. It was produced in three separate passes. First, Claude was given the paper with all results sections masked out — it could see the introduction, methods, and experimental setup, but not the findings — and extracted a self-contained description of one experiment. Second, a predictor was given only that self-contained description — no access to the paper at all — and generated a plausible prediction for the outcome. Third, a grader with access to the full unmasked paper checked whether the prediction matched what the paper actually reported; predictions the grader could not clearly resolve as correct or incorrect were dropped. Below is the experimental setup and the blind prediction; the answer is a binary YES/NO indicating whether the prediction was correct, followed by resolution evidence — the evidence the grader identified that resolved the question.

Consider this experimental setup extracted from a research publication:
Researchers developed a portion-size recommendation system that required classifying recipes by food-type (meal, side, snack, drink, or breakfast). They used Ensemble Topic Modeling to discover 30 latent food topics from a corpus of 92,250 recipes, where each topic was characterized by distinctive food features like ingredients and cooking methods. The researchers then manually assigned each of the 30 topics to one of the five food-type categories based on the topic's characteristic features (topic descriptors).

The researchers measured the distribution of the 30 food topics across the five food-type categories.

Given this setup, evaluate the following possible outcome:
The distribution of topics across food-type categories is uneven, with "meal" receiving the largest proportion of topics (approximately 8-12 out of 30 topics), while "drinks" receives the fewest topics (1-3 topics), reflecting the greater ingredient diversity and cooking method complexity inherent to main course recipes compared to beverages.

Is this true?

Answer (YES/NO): NO